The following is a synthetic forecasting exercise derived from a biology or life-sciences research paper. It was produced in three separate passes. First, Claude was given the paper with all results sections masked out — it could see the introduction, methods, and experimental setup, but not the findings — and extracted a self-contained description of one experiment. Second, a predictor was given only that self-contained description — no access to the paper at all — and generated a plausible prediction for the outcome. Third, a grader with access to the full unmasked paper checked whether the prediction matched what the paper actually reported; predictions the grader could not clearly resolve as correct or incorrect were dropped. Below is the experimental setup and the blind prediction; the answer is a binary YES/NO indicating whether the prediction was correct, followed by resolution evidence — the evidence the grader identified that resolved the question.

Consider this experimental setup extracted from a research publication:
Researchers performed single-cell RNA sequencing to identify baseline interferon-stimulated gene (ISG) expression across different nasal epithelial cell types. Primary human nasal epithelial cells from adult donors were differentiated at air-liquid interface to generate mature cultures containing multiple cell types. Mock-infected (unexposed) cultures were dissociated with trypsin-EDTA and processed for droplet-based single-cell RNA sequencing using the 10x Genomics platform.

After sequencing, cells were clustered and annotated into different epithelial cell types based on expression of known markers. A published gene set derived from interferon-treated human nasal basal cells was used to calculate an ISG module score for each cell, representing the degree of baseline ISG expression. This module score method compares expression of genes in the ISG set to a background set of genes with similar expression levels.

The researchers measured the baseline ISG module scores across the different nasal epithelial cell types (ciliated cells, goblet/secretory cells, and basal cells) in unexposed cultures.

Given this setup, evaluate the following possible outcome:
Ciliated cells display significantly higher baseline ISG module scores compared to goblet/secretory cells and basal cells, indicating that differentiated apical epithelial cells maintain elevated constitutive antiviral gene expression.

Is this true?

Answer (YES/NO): NO